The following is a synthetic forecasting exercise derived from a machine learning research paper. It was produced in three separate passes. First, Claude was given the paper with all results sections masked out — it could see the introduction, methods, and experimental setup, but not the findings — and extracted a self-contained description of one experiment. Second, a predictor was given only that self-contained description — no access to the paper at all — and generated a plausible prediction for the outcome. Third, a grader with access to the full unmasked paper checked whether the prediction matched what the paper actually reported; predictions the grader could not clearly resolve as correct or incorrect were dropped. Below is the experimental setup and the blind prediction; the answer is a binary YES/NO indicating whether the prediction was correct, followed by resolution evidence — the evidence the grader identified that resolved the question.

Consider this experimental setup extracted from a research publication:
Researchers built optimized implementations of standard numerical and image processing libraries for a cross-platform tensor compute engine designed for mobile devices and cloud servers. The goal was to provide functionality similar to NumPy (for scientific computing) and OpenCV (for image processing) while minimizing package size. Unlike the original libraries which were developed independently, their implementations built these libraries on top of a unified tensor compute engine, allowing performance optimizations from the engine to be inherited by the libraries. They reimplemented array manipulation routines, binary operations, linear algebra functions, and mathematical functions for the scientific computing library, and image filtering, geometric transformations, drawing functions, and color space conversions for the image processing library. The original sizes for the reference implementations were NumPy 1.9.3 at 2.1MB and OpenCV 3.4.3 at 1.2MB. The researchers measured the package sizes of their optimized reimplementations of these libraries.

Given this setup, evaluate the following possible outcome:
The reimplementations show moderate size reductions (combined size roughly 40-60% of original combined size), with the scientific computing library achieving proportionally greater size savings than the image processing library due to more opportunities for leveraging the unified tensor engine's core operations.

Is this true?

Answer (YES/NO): NO